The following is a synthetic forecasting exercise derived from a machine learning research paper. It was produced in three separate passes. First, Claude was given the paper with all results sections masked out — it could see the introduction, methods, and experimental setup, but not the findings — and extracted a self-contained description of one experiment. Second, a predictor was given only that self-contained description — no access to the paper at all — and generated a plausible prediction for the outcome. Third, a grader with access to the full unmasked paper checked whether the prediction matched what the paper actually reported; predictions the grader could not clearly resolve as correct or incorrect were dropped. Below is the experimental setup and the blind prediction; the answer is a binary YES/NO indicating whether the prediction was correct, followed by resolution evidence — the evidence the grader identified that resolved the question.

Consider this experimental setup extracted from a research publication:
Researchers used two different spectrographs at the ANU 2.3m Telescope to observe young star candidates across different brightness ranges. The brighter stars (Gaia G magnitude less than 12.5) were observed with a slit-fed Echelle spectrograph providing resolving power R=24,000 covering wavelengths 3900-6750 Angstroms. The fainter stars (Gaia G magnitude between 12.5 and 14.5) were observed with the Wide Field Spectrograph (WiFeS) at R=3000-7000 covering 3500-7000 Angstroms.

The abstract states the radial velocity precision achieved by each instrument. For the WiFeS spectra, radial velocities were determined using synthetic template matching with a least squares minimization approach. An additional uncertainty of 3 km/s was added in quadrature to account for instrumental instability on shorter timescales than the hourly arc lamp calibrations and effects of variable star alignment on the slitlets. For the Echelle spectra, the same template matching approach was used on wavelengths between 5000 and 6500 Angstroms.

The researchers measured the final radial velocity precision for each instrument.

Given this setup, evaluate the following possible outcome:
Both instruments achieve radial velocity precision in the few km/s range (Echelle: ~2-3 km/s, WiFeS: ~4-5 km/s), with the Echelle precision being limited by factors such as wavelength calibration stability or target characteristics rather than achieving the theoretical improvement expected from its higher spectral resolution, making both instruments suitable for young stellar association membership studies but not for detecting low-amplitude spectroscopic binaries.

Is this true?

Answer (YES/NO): NO